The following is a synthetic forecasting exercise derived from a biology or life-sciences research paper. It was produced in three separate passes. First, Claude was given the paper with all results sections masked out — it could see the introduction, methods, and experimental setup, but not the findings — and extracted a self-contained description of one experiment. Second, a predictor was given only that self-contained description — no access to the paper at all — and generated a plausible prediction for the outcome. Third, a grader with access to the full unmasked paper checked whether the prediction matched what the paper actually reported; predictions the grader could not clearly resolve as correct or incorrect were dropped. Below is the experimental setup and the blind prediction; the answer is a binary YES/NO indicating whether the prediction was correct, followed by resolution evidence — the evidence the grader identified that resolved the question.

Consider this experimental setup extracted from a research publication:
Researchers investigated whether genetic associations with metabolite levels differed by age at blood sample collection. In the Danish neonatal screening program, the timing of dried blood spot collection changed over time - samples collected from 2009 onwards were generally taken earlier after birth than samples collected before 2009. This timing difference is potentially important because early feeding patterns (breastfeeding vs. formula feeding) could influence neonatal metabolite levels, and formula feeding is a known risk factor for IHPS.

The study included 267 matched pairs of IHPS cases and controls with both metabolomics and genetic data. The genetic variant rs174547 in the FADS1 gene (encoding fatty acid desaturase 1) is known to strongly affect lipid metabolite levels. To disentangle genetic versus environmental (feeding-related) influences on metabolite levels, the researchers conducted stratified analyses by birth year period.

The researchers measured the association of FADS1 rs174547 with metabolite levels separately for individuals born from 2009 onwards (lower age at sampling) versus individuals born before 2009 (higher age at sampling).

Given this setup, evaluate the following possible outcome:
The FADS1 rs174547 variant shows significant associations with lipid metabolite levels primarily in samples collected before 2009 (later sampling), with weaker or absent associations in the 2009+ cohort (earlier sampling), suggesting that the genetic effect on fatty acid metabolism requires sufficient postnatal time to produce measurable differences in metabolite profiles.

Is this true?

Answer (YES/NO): NO